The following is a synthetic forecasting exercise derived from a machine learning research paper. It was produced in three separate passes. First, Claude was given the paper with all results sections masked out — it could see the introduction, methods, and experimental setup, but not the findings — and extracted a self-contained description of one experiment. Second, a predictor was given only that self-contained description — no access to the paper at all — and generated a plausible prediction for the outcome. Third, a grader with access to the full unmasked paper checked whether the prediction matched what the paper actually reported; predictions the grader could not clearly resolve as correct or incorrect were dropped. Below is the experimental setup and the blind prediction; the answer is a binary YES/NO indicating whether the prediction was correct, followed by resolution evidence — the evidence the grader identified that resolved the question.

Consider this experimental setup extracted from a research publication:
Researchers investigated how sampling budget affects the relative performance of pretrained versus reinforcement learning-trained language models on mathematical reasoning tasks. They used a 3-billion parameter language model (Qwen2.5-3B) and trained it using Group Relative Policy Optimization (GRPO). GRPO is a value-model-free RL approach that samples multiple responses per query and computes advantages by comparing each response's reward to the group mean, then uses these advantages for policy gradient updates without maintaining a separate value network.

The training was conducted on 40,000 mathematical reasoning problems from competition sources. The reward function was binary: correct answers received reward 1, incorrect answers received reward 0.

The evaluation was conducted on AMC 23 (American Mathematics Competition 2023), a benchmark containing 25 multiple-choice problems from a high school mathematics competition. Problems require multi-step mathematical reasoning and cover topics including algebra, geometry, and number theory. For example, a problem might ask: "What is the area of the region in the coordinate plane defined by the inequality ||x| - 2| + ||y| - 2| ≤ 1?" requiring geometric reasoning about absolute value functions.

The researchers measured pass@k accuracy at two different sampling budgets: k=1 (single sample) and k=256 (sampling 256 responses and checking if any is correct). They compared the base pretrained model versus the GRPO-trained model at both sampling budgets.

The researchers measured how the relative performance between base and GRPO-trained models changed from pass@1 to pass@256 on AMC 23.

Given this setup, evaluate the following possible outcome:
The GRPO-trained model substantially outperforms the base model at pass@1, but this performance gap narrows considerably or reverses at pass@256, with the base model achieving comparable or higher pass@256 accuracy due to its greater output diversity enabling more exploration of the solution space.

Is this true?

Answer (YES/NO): YES